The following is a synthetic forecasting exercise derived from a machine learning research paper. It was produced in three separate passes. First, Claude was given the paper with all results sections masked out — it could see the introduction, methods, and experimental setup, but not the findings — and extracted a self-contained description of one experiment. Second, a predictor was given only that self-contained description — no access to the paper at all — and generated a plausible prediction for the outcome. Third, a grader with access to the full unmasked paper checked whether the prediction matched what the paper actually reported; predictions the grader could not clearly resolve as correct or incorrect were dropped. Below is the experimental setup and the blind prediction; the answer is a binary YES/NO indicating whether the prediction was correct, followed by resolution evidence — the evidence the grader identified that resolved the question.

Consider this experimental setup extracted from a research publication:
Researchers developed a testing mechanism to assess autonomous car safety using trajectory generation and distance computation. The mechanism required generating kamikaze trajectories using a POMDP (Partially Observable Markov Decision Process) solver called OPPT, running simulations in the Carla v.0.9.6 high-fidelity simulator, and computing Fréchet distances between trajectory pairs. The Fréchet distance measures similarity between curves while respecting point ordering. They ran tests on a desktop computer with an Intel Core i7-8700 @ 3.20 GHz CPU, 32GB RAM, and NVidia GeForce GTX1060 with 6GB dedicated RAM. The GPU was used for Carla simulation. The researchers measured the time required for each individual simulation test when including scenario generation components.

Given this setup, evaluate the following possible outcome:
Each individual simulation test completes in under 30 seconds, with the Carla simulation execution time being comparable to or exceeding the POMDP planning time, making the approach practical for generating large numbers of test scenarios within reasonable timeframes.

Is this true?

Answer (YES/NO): YES